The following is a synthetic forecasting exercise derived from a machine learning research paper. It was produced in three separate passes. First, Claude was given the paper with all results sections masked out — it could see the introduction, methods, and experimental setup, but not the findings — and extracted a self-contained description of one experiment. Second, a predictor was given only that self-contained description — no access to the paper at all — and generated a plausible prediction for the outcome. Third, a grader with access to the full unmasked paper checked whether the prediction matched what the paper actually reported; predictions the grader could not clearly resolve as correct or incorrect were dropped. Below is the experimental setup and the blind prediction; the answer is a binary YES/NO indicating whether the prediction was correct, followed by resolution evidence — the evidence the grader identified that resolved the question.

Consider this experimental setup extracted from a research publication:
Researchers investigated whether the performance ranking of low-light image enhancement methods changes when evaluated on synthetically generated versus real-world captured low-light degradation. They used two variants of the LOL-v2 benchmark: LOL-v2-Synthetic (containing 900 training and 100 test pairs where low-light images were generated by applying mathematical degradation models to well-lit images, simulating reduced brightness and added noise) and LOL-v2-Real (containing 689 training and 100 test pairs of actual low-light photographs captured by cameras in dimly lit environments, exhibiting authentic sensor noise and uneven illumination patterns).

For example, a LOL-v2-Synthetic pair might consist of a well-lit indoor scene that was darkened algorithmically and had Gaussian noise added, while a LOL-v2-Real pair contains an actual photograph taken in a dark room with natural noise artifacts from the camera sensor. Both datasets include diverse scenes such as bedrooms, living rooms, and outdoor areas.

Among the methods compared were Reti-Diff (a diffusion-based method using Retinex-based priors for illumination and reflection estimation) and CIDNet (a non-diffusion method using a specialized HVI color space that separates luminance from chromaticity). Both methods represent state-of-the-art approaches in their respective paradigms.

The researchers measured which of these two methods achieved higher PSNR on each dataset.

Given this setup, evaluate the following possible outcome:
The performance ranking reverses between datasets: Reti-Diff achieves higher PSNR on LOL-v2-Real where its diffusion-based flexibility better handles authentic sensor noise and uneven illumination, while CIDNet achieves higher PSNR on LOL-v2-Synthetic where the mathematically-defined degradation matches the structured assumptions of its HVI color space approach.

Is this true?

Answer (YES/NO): NO